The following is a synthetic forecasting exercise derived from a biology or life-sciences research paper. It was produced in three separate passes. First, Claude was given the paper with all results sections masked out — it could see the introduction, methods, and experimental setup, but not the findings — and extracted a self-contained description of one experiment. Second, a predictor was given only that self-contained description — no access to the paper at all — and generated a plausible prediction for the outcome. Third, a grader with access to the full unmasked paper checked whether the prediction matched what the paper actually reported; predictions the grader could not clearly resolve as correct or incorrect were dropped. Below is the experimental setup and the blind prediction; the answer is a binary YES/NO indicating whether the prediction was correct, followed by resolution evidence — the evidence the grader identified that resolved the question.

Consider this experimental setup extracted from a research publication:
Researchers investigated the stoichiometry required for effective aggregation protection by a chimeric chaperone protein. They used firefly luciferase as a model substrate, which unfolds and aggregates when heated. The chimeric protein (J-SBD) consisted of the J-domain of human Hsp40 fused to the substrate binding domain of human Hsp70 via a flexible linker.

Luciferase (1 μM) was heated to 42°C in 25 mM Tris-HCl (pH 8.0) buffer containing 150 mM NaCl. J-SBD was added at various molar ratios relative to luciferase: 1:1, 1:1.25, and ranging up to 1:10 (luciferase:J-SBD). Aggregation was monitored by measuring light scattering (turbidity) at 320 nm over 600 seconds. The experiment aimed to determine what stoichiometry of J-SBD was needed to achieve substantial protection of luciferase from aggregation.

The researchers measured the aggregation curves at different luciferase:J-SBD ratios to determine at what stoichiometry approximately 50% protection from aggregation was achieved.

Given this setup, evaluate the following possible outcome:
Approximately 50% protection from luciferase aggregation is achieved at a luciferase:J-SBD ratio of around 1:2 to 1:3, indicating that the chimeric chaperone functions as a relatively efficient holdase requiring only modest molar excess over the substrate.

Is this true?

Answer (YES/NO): NO